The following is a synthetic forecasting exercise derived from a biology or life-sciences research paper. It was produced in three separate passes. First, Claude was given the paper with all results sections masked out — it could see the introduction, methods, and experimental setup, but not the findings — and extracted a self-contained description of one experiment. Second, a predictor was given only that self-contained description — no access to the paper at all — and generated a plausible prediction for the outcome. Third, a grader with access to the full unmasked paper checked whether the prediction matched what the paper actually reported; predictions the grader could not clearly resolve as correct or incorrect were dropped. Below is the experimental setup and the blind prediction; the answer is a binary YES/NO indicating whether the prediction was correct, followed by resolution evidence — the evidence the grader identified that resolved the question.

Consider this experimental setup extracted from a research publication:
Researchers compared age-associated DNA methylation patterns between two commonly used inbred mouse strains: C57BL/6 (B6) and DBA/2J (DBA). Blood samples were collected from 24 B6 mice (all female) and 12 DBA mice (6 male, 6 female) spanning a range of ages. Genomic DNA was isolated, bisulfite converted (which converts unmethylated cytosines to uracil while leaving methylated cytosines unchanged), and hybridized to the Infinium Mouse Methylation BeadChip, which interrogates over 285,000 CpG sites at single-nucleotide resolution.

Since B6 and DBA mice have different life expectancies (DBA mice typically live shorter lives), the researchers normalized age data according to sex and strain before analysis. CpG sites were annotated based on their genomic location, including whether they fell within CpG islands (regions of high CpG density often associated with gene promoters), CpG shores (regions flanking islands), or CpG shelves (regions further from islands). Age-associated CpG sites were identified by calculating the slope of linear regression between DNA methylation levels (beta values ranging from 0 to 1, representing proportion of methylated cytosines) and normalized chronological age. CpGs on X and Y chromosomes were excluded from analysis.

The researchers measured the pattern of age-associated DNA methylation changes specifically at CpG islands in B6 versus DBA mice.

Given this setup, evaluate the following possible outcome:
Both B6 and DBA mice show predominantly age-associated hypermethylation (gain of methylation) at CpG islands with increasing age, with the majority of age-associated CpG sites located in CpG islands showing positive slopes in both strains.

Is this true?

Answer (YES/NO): NO